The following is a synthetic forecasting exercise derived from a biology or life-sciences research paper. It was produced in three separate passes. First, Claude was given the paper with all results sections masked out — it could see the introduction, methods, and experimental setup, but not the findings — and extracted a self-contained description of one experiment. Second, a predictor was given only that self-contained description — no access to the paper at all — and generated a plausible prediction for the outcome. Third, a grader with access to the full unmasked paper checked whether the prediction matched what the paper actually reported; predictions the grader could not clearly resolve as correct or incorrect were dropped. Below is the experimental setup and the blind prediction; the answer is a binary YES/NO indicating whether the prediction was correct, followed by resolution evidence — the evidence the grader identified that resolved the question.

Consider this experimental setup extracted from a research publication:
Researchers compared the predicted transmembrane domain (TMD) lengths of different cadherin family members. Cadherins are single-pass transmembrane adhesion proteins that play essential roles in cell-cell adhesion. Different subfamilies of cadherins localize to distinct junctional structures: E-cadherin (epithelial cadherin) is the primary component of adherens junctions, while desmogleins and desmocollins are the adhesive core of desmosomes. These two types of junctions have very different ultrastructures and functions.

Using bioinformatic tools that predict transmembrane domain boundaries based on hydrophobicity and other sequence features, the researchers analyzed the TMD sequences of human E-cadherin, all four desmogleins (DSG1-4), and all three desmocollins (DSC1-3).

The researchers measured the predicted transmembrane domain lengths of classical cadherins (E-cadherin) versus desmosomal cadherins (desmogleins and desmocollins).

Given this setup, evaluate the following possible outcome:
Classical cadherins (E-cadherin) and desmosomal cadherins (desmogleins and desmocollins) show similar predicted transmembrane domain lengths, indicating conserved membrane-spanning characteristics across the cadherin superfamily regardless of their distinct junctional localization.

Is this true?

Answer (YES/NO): NO